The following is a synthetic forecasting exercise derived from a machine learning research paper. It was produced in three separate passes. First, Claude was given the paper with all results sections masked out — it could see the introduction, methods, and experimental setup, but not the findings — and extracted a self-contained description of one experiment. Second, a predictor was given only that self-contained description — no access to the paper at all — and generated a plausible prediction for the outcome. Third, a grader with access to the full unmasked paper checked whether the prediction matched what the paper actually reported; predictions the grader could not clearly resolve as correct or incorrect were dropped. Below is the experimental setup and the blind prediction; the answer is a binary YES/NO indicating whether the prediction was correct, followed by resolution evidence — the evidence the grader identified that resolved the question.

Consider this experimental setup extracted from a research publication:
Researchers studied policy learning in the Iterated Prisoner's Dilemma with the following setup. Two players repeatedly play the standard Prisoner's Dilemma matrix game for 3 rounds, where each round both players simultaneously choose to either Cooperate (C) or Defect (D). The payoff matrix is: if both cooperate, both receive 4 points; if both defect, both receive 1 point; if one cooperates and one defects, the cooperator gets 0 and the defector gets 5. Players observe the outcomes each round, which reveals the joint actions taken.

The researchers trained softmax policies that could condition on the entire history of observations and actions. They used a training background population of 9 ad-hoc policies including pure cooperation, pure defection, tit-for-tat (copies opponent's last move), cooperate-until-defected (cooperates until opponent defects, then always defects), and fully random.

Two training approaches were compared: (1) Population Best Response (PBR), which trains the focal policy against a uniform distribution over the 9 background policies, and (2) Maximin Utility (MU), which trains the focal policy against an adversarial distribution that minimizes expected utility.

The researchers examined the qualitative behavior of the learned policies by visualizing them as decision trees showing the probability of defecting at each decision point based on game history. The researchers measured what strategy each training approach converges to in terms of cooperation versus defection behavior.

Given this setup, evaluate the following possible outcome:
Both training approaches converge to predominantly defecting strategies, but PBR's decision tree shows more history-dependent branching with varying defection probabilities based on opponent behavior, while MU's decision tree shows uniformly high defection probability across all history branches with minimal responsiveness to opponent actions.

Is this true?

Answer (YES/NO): NO